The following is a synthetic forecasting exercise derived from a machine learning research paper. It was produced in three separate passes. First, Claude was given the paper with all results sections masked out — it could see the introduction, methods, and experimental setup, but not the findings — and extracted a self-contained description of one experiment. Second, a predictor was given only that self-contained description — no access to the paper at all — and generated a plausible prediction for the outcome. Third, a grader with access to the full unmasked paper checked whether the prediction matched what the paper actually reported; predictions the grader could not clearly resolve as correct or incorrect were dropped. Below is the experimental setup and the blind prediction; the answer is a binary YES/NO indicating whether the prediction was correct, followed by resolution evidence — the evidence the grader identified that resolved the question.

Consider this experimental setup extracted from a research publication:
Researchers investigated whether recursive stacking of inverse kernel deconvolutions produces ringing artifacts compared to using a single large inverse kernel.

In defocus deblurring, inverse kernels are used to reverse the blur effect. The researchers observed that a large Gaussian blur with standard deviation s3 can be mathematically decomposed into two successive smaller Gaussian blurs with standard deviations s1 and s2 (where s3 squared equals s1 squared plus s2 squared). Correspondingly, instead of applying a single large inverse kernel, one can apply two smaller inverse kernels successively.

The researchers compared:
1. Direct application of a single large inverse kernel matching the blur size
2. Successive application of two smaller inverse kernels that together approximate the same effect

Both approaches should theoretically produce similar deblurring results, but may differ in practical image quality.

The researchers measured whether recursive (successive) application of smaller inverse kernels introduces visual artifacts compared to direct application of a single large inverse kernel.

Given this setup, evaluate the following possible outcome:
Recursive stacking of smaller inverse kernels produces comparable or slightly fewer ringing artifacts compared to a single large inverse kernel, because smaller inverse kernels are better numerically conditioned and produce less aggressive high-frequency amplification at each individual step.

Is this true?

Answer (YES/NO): NO